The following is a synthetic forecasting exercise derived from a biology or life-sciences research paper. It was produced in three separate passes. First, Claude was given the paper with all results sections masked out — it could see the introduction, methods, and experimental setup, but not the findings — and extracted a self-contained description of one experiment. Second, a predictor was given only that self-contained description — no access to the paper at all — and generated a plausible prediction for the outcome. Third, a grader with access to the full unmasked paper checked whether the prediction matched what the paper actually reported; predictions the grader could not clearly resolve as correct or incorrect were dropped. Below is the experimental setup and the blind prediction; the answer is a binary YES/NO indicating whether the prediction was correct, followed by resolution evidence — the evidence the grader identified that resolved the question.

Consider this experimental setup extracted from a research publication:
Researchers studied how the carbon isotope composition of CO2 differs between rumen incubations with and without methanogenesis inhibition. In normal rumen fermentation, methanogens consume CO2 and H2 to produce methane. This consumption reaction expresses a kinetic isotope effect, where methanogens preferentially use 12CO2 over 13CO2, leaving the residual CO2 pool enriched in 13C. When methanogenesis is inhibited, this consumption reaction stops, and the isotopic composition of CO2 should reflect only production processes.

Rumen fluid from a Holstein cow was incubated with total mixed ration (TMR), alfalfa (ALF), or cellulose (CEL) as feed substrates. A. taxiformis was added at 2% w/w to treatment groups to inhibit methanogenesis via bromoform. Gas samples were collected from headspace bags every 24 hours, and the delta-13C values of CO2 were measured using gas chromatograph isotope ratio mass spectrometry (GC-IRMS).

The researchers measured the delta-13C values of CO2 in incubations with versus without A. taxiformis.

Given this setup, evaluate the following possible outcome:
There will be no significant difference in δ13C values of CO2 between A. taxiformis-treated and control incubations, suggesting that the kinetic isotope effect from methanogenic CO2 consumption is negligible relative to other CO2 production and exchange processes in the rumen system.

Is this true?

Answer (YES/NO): NO